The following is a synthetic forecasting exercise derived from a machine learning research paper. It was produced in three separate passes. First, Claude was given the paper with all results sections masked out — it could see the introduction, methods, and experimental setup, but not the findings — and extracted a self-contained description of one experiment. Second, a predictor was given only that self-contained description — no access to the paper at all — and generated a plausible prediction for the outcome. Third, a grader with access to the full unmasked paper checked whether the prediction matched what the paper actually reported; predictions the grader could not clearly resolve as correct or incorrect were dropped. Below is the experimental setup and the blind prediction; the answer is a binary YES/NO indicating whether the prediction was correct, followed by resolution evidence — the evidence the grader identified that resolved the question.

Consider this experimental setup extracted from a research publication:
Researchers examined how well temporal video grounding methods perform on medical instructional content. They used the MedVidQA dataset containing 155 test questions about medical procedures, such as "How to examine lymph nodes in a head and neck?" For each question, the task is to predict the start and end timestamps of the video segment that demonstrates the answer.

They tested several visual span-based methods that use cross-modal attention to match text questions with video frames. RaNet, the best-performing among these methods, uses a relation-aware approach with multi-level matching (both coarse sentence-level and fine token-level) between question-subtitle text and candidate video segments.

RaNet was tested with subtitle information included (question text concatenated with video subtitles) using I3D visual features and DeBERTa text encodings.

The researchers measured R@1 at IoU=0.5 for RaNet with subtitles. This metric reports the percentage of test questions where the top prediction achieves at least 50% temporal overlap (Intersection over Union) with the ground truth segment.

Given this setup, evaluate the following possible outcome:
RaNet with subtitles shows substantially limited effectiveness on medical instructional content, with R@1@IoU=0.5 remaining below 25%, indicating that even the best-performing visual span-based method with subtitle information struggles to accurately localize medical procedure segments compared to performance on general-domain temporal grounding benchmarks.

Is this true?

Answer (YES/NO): NO